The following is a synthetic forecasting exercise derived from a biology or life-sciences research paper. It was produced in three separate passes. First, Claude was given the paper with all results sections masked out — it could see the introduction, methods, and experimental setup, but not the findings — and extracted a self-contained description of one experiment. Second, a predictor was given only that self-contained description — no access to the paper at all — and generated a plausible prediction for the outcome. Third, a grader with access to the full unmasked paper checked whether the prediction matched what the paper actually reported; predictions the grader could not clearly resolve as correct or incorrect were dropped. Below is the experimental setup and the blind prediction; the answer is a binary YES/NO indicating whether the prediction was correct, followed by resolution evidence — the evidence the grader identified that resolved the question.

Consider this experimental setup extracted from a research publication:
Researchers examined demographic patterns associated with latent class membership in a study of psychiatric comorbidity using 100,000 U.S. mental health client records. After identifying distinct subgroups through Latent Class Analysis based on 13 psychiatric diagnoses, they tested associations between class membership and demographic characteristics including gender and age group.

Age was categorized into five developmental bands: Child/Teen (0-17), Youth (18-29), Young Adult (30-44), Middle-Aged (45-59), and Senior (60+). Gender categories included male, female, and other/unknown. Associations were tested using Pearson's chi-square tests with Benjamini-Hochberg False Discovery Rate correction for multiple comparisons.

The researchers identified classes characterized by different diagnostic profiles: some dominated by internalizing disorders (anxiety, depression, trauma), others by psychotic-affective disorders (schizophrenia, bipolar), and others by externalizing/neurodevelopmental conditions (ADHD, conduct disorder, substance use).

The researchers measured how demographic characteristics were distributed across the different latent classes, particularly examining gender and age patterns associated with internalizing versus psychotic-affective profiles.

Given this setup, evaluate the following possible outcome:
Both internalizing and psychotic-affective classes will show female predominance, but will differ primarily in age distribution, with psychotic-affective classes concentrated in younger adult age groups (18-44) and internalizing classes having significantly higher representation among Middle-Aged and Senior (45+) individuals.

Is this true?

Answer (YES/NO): NO